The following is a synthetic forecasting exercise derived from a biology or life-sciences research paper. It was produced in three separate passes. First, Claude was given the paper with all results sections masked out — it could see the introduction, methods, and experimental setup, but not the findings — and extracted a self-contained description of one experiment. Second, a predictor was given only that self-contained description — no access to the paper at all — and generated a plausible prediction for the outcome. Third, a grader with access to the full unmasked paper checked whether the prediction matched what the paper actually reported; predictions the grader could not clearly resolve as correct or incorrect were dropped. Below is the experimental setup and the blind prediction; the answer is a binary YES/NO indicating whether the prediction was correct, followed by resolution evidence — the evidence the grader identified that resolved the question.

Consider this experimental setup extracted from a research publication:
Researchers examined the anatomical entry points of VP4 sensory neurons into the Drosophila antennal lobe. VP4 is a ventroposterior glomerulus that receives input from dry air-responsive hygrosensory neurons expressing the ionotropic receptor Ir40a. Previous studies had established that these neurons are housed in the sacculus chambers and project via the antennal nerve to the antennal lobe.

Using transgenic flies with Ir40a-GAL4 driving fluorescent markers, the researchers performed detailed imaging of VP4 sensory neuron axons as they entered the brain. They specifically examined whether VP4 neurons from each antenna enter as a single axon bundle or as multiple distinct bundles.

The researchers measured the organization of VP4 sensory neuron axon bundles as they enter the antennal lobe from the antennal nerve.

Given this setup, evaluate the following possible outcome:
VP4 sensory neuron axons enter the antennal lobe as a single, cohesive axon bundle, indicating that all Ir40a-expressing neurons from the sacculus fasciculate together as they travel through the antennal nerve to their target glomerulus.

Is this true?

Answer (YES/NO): NO